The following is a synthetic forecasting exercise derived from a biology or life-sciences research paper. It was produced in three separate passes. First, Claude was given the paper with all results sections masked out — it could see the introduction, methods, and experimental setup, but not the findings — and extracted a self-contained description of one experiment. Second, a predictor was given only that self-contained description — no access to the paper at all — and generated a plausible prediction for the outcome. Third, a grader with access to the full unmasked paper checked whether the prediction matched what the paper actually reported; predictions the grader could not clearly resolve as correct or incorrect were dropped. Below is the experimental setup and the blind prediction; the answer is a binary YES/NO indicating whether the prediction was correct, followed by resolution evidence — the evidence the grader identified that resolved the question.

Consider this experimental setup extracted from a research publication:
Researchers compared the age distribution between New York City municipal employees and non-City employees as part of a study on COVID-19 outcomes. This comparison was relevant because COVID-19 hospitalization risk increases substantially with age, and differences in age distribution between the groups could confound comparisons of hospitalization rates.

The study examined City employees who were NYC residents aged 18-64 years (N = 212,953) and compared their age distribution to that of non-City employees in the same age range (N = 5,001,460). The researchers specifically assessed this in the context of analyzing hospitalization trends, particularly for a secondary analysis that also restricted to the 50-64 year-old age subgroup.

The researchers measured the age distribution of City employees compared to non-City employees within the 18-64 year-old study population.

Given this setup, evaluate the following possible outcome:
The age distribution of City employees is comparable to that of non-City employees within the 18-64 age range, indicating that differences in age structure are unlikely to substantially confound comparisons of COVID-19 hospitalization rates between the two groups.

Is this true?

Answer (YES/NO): NO